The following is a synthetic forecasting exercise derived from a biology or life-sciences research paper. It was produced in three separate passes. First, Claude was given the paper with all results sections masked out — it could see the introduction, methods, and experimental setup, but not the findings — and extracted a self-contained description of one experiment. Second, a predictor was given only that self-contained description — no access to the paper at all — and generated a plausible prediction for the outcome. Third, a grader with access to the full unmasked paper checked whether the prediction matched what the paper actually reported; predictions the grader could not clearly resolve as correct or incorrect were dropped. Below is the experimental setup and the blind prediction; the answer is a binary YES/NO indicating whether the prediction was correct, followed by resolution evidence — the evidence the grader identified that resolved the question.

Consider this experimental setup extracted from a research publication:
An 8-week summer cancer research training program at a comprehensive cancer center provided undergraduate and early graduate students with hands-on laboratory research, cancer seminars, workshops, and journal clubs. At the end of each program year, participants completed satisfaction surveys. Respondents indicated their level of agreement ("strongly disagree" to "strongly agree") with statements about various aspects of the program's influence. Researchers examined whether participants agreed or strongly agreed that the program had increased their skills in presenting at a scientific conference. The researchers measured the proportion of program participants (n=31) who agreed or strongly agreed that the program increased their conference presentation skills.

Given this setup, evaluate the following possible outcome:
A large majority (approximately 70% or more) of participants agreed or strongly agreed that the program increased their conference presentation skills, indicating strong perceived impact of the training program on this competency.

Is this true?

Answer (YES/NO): YES